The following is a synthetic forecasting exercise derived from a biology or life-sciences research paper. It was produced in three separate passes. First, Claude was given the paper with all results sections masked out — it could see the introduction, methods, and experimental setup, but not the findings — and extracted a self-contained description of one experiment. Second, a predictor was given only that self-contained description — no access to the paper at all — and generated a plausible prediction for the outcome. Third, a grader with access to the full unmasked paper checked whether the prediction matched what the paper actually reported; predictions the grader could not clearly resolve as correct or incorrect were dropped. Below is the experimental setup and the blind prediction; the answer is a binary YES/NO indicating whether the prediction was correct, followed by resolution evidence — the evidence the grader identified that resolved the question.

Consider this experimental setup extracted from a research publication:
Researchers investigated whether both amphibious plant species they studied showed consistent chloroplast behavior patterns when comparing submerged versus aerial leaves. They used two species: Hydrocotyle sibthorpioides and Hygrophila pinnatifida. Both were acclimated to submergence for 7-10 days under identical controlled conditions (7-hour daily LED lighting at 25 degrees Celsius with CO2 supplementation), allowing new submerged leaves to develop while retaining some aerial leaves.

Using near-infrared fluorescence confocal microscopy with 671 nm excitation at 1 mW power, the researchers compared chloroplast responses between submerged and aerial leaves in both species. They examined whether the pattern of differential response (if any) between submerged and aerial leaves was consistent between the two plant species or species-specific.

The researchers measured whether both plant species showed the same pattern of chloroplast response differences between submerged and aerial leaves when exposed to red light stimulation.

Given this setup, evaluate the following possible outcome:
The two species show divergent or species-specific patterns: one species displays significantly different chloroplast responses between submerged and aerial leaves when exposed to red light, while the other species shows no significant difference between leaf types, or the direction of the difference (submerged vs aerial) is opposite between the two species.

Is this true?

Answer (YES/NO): NO